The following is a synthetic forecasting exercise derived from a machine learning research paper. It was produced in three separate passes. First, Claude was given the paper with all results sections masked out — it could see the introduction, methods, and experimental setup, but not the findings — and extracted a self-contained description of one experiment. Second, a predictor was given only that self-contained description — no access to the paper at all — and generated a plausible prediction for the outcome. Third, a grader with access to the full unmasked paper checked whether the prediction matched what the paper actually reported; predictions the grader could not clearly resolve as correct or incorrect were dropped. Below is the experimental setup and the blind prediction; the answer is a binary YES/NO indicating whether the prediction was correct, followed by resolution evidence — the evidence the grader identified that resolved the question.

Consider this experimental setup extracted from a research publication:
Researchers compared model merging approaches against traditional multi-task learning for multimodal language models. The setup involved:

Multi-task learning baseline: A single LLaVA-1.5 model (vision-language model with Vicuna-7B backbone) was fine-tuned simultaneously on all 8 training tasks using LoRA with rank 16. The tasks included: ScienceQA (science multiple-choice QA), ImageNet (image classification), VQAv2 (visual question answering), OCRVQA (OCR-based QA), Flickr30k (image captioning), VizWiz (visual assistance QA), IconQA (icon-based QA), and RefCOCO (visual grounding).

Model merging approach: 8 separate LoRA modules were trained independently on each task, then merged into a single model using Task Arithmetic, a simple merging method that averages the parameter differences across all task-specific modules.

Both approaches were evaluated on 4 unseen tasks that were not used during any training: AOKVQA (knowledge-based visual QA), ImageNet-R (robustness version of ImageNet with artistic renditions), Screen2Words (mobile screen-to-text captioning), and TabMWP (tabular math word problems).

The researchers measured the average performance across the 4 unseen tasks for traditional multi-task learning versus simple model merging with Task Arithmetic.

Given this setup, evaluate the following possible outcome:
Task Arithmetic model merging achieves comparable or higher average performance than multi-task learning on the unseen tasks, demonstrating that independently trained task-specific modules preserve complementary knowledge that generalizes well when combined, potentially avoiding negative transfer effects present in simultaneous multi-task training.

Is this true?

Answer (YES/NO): NO